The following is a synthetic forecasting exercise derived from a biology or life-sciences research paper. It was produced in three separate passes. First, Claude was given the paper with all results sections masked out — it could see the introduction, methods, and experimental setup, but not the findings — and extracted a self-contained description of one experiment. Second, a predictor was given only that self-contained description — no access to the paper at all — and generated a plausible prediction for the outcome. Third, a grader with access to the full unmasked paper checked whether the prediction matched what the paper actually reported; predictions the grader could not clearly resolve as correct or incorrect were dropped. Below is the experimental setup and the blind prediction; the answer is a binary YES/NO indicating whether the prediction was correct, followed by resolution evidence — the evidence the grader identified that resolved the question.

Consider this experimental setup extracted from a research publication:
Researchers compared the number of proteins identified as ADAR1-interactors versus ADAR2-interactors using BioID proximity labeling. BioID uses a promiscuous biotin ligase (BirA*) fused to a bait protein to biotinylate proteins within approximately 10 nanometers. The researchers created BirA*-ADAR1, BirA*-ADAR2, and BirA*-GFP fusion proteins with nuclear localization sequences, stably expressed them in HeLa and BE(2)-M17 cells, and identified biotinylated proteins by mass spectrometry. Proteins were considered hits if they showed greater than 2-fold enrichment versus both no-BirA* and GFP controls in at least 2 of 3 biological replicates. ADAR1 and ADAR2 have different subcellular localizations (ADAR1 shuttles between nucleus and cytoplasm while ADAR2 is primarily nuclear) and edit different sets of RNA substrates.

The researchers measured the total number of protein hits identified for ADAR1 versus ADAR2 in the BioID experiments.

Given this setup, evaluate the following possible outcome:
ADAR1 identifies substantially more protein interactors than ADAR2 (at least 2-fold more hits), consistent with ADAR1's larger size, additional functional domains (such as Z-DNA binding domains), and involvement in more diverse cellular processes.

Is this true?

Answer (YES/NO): NO